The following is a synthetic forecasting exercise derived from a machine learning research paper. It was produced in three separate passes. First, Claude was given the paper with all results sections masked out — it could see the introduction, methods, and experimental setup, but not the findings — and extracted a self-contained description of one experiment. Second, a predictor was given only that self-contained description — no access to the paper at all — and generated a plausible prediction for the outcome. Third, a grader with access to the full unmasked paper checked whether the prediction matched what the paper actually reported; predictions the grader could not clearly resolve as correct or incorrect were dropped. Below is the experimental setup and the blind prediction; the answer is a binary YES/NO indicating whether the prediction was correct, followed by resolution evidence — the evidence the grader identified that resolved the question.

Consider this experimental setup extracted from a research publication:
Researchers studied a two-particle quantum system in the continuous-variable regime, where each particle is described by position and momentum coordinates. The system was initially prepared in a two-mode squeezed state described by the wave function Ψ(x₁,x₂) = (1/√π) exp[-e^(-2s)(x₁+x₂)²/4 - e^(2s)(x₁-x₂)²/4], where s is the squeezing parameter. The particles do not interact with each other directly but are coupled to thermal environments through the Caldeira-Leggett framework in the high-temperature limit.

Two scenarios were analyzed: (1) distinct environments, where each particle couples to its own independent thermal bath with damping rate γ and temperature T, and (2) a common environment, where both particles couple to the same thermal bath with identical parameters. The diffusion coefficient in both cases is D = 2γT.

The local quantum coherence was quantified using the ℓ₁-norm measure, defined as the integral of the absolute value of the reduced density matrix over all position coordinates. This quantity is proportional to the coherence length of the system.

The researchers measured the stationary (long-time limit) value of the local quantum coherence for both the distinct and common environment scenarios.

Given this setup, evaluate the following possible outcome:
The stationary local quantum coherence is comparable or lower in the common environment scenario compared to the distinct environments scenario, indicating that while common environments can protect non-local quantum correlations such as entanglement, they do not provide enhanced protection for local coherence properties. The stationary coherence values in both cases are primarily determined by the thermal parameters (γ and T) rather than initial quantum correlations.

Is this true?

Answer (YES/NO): NO